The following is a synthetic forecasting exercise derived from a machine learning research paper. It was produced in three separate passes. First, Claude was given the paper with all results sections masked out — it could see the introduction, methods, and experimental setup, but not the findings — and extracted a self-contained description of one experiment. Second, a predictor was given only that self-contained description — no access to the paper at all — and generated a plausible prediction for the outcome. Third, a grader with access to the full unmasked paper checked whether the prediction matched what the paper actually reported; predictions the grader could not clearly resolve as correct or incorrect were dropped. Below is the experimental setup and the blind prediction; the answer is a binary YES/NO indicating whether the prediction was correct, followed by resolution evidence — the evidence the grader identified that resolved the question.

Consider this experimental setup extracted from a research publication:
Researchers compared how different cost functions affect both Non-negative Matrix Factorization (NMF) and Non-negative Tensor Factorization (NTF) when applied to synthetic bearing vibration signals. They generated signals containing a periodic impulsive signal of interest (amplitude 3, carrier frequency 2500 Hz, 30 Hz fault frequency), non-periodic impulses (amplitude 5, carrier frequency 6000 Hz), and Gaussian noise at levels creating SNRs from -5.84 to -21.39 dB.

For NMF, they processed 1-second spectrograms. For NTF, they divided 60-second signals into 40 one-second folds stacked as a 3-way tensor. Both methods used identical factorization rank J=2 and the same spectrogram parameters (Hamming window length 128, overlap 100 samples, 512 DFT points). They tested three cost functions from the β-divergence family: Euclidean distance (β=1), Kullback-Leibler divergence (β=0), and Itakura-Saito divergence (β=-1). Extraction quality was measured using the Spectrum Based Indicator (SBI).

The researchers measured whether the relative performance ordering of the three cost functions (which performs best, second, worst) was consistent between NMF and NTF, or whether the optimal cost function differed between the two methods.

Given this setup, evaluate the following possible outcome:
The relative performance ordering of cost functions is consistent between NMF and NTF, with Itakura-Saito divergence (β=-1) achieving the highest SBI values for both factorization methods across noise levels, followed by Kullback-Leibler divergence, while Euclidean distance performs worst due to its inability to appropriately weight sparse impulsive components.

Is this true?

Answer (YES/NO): NO